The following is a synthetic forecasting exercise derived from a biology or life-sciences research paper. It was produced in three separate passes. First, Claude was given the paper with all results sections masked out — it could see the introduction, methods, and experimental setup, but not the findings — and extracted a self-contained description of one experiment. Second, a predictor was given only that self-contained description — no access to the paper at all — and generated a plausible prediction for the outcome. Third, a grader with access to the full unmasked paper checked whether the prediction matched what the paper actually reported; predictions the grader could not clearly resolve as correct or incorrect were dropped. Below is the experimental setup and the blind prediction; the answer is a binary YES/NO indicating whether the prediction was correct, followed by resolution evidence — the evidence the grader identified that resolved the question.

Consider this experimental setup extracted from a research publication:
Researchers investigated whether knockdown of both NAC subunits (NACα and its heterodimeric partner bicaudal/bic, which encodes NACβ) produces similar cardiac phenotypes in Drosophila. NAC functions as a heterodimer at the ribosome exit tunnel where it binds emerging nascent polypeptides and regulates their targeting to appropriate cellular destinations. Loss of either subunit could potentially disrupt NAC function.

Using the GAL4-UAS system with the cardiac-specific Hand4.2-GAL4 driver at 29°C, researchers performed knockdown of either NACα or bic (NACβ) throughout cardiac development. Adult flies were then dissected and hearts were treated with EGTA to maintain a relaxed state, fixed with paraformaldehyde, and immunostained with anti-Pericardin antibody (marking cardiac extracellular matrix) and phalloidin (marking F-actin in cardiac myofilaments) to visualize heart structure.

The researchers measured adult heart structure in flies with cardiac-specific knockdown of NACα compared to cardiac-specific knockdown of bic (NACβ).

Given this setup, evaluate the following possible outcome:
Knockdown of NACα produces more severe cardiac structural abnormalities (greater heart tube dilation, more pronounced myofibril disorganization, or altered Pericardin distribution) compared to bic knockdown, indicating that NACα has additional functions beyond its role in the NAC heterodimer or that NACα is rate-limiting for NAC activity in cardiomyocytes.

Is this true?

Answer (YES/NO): NO